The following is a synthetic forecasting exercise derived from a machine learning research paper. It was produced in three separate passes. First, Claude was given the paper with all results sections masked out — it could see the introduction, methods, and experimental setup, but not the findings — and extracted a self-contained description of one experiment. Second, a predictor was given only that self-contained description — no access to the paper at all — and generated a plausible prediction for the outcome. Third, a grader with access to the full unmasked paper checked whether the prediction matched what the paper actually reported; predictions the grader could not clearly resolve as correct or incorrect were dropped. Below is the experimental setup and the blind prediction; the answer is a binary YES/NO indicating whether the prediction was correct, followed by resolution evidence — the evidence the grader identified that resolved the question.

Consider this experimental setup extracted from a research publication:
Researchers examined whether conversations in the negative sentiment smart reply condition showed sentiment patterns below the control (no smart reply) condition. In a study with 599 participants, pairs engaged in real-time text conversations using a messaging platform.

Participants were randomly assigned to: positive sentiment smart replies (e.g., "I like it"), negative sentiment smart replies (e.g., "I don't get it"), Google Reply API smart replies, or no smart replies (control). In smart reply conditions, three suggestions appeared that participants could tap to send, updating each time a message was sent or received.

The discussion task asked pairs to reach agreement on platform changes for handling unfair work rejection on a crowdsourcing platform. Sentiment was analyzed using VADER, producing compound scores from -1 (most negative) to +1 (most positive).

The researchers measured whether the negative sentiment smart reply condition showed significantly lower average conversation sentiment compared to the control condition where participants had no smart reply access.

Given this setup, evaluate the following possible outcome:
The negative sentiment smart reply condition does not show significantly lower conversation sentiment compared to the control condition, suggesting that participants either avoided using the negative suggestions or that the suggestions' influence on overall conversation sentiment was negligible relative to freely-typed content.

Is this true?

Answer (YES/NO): NO